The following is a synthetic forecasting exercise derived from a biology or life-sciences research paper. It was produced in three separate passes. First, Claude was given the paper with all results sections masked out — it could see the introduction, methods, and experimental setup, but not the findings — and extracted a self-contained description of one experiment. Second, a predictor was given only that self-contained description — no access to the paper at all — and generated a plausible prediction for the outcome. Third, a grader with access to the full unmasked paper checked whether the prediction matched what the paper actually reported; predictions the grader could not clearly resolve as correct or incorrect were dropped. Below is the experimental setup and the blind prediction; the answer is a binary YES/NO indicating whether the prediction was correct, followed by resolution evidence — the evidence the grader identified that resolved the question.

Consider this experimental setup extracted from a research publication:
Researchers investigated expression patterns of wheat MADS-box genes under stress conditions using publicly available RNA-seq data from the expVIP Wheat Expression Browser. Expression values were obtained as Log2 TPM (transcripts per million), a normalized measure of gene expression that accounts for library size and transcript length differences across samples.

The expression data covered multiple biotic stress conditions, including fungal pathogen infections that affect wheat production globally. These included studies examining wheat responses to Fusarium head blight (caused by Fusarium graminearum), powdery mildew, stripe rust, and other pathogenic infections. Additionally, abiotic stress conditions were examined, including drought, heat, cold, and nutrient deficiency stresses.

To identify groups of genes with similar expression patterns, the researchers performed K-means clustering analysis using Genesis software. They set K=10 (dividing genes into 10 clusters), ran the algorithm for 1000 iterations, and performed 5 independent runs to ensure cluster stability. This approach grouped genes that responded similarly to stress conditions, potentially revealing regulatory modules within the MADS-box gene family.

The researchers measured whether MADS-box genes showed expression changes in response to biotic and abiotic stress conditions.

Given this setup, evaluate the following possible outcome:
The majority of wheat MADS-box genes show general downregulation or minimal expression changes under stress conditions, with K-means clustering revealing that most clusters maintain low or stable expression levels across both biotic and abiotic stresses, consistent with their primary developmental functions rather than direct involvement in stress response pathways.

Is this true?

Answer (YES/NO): NO